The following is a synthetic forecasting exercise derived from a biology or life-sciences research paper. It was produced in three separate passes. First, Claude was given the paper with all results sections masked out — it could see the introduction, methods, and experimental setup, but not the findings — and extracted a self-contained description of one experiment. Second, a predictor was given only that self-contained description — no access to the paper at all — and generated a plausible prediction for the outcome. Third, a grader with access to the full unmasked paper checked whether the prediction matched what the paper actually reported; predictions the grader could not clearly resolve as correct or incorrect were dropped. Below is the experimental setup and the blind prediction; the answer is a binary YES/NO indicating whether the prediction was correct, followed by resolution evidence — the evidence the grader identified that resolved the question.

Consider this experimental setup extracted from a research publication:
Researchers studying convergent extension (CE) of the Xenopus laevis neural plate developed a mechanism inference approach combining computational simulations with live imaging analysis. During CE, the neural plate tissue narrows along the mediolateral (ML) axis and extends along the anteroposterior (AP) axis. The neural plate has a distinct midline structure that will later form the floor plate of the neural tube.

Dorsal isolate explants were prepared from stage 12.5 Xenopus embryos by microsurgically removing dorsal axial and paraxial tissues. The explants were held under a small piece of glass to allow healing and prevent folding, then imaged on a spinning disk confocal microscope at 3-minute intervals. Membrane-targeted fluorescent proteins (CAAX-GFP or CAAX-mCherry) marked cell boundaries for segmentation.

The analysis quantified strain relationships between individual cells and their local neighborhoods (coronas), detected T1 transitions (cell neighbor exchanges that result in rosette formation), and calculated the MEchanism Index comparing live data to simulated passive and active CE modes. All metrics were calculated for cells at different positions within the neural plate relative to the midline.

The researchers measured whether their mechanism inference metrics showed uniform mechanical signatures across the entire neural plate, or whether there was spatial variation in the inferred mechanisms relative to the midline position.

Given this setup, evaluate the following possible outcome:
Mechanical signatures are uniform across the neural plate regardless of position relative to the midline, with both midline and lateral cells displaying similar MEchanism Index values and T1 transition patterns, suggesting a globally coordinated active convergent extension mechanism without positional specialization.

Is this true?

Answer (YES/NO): NO